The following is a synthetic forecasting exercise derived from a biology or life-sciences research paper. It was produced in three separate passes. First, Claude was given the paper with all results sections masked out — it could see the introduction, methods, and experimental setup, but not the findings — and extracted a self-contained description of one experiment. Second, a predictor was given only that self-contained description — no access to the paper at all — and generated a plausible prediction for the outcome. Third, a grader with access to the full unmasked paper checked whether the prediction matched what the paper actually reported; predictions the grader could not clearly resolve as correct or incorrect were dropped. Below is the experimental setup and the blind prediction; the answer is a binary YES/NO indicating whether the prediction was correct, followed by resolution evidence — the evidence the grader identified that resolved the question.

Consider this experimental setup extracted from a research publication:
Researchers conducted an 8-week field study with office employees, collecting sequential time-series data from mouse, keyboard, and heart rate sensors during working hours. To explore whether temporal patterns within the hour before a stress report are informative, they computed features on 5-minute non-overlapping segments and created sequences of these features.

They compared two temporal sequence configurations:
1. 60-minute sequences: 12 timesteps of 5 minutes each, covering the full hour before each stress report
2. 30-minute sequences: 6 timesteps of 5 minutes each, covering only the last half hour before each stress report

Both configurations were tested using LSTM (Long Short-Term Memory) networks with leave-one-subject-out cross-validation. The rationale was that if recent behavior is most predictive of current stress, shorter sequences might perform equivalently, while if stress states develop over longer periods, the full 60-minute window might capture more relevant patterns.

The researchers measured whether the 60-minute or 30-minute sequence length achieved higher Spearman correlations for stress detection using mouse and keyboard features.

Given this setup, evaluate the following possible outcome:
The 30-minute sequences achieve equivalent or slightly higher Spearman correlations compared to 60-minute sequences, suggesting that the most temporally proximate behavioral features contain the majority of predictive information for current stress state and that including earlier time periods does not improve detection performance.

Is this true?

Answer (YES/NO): NO